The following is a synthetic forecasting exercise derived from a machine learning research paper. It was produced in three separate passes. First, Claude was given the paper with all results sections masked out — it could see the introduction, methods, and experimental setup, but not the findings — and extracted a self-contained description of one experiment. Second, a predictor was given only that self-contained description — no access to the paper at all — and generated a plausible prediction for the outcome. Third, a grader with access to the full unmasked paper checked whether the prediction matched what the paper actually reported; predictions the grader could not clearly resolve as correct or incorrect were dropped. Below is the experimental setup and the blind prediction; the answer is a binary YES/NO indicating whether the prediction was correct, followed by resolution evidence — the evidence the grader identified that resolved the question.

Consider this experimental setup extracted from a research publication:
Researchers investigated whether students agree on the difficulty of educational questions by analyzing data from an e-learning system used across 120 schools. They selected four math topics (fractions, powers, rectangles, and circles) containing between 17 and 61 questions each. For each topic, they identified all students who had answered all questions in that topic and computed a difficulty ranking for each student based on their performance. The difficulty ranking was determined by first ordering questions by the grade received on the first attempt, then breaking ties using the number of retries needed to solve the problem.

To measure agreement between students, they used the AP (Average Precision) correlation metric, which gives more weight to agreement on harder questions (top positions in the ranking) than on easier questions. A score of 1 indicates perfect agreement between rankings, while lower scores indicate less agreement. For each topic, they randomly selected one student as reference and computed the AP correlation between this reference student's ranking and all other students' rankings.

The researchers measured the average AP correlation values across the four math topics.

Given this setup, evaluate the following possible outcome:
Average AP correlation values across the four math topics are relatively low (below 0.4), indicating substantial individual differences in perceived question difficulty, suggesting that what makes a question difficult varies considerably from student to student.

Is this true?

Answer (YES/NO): YES